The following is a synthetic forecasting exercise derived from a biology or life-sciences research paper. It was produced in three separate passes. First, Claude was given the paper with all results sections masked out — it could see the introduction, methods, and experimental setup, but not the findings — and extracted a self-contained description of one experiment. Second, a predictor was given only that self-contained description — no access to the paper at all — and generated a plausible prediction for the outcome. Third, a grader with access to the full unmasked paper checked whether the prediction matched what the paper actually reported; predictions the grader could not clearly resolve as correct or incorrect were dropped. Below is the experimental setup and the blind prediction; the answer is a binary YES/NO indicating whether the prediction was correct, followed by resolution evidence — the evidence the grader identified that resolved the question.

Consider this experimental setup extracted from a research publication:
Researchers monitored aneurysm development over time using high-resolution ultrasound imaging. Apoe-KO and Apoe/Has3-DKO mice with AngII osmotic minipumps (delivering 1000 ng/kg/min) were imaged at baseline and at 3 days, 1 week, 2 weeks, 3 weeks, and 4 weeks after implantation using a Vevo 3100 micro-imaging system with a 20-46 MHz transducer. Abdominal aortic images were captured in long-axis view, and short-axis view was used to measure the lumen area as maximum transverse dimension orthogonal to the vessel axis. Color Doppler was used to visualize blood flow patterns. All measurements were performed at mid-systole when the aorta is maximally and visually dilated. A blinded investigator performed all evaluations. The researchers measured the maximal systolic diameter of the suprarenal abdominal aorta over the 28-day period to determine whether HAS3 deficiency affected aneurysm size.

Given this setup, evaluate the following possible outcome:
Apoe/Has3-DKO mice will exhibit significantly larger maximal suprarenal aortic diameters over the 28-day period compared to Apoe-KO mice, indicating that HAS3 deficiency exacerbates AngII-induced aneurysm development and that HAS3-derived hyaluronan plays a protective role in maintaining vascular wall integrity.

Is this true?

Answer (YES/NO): NO